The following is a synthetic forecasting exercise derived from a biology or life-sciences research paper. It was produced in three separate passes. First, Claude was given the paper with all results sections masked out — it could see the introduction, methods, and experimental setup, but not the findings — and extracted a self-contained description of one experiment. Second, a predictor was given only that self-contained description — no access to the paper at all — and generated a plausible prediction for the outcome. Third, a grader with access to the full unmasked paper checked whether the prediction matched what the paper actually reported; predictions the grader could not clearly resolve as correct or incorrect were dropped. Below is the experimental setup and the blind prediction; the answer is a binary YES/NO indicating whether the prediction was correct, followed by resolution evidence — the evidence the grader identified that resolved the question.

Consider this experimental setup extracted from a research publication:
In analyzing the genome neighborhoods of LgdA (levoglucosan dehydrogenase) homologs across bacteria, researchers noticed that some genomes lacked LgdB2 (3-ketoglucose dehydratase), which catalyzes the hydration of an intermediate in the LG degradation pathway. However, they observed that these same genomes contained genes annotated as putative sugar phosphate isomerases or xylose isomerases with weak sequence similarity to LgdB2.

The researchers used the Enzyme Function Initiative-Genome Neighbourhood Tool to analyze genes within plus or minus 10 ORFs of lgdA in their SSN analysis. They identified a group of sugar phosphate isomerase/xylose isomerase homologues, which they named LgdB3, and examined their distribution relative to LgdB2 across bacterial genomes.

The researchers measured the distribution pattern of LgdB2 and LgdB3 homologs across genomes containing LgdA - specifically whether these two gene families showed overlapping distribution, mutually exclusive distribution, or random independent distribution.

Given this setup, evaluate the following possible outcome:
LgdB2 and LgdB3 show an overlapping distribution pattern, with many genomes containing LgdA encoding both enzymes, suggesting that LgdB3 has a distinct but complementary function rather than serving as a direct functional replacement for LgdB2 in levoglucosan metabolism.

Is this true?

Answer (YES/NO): NO